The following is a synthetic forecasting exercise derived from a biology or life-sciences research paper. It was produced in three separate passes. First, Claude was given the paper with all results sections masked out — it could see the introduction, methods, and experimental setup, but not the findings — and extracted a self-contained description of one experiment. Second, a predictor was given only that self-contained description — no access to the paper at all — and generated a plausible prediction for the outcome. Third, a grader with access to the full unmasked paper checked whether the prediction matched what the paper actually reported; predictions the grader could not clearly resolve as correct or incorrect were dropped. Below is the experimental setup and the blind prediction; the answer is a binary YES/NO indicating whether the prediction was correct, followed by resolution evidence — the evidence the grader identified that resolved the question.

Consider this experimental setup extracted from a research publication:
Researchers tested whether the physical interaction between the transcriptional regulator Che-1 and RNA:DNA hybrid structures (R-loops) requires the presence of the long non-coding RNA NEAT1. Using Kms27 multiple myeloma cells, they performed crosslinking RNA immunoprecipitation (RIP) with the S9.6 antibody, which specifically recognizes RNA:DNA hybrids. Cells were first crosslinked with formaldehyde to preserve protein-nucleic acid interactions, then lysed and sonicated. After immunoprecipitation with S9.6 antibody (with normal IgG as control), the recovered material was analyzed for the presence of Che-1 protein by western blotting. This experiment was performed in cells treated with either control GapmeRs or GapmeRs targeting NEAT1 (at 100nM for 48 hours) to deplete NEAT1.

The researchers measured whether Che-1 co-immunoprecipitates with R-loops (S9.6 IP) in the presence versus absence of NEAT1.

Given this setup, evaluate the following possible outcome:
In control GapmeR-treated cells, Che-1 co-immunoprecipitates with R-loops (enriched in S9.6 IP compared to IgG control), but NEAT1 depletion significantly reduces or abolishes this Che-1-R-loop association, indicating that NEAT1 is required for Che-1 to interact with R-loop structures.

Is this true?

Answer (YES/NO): YES